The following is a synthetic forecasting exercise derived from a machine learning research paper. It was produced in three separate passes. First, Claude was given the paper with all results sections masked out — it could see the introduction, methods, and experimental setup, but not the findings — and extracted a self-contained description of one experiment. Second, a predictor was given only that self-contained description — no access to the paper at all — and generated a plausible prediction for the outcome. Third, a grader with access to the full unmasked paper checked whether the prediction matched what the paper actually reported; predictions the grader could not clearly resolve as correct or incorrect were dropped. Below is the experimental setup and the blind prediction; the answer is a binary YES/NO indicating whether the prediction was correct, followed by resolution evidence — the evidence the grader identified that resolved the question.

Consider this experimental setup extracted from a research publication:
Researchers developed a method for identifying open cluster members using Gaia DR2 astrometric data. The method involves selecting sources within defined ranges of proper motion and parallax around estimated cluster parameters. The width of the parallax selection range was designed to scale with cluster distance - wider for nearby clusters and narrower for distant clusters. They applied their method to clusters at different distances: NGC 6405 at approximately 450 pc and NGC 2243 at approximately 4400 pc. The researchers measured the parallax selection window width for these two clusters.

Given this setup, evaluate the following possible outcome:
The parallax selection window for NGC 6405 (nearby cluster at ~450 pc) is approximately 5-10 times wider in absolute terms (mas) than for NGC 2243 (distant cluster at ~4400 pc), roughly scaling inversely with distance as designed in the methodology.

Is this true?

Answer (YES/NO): YES